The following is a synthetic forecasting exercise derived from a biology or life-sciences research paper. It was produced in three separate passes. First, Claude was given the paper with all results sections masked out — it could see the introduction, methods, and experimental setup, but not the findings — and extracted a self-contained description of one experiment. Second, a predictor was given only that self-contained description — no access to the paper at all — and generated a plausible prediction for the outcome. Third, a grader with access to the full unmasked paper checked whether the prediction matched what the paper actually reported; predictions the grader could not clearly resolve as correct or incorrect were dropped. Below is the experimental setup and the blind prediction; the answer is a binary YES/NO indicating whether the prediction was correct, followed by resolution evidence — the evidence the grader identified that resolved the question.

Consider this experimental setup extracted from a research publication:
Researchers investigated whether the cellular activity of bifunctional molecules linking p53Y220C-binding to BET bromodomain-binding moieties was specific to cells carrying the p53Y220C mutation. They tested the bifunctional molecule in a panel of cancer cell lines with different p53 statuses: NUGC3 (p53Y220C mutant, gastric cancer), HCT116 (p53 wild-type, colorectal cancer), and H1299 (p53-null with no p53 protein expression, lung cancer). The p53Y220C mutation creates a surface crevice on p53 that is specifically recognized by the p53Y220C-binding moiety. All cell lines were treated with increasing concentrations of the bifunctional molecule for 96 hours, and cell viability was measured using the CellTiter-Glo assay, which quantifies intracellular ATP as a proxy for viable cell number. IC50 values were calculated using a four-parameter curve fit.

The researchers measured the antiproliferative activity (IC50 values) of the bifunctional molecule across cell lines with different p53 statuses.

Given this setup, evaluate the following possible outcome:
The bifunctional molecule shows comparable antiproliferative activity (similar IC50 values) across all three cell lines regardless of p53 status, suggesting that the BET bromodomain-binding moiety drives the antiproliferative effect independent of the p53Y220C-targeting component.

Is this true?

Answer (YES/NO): NO